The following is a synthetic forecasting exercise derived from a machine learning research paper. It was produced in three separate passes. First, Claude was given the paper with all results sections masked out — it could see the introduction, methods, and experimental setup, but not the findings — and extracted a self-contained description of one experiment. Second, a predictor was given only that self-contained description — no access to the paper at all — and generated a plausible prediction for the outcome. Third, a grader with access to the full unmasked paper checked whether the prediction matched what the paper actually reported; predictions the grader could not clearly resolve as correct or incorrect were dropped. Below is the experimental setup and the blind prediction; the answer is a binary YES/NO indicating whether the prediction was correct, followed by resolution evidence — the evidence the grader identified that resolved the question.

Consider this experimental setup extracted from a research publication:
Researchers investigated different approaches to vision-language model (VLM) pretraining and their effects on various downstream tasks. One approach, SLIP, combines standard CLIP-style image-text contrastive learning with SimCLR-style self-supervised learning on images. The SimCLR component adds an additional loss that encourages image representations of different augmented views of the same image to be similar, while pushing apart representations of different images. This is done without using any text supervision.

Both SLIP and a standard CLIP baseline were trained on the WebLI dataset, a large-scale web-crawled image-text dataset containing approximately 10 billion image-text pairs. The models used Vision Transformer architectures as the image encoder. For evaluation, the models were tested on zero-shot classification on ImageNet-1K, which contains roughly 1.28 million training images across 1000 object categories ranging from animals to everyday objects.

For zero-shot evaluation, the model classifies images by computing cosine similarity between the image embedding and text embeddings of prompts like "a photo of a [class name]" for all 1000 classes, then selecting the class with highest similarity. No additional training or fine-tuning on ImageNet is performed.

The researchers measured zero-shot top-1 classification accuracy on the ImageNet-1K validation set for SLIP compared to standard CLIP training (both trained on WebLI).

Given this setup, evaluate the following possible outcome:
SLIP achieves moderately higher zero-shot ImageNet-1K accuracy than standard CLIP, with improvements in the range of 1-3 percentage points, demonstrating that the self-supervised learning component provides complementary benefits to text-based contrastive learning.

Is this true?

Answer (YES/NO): NO